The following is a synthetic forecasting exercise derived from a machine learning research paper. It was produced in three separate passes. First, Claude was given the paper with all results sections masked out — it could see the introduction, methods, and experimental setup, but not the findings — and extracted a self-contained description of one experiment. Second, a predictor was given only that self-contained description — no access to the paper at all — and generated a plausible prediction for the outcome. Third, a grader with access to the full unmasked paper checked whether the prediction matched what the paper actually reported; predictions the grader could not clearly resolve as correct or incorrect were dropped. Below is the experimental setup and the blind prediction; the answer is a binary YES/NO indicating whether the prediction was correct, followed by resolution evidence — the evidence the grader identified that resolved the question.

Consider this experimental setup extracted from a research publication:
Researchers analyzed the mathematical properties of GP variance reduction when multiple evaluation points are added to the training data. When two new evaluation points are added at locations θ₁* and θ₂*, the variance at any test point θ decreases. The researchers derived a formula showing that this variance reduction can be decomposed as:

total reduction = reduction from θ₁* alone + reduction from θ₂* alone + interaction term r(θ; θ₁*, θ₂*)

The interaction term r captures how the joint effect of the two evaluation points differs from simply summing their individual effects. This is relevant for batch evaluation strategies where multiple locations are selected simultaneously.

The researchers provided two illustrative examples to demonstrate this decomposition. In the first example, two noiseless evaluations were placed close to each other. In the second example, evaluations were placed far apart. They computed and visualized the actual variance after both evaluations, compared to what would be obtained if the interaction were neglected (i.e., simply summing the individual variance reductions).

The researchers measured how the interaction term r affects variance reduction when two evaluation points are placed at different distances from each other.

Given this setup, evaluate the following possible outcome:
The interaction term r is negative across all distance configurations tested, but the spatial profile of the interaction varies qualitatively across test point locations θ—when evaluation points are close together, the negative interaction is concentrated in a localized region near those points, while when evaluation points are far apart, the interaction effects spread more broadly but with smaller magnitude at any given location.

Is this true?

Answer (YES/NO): NO